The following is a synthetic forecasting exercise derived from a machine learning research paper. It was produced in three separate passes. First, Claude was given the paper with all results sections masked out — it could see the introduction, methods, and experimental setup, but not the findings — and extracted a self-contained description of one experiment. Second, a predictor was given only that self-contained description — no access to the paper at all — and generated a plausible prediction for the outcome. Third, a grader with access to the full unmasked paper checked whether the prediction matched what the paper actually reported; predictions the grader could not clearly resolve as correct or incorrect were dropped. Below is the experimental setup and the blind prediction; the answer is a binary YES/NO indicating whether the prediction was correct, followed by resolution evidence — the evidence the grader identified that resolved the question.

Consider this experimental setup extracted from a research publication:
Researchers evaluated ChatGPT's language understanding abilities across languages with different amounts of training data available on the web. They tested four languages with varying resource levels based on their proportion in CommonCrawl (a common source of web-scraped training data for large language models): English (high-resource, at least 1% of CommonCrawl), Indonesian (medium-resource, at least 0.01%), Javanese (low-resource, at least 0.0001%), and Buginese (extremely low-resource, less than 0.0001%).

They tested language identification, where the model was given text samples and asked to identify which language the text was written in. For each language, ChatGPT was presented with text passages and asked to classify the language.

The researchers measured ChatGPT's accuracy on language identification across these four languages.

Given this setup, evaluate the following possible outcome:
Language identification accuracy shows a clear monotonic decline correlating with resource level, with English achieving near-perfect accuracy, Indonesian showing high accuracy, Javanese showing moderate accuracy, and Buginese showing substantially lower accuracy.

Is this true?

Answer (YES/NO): NO